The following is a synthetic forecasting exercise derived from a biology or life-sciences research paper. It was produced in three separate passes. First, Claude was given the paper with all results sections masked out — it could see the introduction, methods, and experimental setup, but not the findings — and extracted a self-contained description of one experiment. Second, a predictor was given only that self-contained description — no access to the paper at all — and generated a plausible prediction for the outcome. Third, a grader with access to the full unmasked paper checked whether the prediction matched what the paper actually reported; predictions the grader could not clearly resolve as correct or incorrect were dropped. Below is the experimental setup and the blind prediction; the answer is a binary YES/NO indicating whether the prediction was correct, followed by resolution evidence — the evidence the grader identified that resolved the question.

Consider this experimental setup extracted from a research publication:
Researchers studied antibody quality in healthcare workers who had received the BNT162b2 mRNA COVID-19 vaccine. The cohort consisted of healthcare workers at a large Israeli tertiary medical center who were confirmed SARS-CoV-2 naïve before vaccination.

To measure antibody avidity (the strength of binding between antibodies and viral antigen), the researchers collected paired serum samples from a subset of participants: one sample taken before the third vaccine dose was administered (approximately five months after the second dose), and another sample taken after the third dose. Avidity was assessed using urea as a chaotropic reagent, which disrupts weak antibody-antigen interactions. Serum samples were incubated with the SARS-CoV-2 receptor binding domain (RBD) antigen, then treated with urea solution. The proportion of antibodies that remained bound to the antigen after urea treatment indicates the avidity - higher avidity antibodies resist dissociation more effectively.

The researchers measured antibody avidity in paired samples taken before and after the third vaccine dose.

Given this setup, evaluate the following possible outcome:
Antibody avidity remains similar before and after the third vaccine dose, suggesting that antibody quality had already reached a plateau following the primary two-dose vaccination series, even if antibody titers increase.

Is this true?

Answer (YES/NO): NO